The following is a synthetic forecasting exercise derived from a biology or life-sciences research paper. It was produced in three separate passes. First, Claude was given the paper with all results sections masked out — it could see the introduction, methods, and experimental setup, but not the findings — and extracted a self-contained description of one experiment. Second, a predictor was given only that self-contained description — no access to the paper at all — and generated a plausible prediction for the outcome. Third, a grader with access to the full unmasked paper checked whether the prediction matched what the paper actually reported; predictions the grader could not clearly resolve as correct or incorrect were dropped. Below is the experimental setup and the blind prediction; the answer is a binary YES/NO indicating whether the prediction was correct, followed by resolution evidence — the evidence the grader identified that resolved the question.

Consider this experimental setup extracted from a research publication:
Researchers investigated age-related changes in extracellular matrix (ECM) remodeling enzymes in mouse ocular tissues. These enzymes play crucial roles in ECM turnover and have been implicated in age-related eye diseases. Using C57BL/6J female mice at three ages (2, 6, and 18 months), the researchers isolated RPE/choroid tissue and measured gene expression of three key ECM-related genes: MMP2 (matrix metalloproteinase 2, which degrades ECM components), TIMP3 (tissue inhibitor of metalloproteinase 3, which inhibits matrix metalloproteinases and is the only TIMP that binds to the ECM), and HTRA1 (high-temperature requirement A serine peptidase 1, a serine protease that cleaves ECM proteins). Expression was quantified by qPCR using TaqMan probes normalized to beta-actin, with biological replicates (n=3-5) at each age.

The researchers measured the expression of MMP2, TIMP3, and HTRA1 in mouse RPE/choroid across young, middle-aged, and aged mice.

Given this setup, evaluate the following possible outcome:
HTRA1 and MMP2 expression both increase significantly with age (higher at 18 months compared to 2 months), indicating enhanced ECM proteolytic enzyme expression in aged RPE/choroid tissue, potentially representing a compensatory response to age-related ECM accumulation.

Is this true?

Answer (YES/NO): NO